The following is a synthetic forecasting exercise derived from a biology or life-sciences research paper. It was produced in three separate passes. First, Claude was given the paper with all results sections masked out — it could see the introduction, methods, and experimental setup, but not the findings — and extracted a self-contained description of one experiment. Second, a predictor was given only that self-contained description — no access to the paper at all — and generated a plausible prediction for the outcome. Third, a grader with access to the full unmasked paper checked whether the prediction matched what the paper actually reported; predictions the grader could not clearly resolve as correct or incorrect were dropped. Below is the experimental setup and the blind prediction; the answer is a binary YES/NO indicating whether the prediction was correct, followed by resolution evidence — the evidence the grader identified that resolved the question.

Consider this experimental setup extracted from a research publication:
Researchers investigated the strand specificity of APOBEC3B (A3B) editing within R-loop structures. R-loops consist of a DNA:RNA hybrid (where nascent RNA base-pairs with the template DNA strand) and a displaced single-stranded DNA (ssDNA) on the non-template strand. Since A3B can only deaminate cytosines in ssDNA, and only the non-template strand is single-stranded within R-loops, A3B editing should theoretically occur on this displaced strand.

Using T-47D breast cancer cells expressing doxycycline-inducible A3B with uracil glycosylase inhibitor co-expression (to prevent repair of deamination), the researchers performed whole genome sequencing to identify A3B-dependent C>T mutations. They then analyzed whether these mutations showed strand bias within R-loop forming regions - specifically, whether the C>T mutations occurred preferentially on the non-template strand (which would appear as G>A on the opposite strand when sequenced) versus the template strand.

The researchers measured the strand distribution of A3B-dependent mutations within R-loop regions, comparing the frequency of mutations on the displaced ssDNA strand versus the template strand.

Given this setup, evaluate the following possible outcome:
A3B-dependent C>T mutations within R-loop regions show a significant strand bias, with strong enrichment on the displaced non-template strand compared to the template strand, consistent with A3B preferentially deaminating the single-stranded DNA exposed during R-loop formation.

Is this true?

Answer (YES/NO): YES